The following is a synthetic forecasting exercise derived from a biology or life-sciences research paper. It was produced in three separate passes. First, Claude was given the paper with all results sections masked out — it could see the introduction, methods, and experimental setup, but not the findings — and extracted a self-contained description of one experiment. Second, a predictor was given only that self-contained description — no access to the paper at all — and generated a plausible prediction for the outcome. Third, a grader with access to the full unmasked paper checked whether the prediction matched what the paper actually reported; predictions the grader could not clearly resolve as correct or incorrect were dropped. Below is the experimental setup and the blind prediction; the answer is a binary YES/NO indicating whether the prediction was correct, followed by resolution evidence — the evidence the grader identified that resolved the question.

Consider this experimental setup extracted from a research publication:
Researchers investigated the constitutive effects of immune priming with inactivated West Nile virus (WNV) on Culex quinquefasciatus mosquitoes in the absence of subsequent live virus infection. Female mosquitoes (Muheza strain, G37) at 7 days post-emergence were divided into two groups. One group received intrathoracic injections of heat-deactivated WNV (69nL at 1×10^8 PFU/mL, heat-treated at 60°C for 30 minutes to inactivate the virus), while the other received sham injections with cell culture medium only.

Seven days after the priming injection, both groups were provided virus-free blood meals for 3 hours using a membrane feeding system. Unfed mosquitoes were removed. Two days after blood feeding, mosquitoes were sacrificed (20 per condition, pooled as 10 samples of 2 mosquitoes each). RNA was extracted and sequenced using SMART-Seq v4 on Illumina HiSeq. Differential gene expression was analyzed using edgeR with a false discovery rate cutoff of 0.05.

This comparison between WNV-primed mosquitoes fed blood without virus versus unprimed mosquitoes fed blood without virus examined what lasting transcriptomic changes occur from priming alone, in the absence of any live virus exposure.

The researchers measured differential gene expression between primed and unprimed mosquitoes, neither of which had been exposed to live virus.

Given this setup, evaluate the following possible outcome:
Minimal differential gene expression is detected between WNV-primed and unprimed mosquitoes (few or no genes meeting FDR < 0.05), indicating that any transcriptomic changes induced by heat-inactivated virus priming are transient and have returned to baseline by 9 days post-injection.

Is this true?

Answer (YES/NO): YES